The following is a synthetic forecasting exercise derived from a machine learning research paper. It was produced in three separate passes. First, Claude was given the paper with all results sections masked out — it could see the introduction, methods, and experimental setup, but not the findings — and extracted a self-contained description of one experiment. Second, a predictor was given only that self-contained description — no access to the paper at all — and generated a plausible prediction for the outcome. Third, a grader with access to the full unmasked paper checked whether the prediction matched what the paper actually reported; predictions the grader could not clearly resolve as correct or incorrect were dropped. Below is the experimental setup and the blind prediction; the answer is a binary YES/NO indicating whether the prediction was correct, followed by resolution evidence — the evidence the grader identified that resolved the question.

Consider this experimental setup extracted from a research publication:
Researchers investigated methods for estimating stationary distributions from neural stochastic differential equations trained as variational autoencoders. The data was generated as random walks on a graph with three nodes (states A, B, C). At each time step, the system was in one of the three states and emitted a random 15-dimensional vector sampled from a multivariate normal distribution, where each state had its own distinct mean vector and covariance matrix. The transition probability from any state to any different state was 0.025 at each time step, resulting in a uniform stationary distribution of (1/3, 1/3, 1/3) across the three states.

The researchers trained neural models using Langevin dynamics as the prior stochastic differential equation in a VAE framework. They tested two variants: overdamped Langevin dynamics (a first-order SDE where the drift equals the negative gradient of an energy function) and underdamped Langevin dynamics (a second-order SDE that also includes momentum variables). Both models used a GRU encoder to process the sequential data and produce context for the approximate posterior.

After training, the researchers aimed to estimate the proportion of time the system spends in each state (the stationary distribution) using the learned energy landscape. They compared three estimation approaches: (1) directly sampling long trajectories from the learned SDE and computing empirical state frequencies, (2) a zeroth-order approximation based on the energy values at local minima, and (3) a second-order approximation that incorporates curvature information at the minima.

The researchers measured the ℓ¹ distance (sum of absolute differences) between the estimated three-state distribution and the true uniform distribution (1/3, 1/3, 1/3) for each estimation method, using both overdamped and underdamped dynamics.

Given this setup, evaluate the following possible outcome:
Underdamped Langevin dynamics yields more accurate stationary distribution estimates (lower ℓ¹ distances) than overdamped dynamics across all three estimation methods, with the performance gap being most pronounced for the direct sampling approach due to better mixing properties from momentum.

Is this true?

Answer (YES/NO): NO